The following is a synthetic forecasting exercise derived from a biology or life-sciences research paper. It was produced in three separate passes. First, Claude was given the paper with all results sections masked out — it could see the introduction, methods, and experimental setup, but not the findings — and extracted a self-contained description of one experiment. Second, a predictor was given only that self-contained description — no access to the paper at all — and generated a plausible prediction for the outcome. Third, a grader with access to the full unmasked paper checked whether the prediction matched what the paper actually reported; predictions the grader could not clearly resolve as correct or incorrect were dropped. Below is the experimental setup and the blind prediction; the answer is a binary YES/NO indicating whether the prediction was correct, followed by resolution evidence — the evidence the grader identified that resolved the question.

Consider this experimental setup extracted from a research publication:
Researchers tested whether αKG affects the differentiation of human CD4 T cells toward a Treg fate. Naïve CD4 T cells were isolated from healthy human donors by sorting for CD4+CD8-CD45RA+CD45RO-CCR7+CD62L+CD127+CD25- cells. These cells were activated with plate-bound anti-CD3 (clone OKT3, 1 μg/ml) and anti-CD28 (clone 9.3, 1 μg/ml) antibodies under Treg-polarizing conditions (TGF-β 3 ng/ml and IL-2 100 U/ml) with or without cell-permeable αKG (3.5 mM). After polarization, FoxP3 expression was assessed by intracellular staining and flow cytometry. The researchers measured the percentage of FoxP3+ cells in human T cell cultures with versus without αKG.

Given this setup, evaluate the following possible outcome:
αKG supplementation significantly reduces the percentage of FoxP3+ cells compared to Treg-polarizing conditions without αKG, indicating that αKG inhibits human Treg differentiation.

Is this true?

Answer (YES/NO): YES